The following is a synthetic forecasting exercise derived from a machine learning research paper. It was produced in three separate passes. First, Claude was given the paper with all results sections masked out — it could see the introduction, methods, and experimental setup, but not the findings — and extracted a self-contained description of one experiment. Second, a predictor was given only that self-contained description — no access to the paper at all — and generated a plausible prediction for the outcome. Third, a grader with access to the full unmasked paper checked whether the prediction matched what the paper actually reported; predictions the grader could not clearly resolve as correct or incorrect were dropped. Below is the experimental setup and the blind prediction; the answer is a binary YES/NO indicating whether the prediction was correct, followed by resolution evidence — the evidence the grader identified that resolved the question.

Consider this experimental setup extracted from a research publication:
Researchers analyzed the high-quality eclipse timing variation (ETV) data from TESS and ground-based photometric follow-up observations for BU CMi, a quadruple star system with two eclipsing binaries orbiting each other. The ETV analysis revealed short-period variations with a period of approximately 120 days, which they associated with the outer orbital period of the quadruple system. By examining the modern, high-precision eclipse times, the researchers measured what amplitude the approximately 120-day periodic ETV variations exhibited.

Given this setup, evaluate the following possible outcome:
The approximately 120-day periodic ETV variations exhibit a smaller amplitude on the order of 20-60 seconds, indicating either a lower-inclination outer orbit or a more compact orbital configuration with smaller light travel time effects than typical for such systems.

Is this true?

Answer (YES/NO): NO